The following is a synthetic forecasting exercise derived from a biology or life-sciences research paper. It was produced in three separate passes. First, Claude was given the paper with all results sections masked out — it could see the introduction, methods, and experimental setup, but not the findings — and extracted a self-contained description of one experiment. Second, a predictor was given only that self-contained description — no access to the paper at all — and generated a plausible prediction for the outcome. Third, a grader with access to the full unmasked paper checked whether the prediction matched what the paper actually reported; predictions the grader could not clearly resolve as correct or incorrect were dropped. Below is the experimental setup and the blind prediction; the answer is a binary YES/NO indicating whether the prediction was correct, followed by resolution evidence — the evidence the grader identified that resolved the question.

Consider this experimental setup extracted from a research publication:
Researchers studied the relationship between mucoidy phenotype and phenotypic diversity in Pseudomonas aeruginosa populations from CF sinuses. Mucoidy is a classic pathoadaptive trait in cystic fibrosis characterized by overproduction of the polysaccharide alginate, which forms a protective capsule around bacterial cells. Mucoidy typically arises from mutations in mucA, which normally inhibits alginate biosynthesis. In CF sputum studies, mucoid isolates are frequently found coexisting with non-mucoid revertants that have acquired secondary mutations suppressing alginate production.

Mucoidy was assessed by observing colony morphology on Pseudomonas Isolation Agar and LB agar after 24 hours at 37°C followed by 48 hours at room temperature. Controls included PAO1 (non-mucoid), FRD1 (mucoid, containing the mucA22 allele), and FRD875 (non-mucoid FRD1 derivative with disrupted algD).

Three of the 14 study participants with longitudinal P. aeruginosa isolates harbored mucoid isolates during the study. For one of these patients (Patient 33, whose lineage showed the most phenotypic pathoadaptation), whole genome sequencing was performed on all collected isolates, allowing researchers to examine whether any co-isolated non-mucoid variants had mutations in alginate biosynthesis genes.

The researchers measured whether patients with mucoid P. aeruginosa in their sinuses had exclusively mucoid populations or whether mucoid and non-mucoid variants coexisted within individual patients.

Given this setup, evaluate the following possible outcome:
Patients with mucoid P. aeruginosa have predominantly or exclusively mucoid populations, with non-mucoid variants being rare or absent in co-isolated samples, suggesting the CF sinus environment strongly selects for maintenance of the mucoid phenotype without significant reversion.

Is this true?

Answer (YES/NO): NO